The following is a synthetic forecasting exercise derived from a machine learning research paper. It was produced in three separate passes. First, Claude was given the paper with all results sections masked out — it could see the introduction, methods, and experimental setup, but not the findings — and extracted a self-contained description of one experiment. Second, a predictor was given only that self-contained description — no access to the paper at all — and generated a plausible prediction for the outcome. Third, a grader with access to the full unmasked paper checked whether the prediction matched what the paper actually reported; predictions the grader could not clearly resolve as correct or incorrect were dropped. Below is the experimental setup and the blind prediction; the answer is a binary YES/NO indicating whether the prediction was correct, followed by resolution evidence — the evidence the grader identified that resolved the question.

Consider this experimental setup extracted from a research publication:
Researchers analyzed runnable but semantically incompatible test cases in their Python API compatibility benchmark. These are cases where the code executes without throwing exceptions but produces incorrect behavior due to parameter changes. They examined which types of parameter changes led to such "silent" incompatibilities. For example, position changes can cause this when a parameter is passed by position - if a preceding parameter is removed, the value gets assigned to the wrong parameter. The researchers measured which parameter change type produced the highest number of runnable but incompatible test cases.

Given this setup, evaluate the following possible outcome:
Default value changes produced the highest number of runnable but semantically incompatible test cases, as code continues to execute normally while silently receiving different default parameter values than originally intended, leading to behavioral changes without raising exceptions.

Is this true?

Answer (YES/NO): NO